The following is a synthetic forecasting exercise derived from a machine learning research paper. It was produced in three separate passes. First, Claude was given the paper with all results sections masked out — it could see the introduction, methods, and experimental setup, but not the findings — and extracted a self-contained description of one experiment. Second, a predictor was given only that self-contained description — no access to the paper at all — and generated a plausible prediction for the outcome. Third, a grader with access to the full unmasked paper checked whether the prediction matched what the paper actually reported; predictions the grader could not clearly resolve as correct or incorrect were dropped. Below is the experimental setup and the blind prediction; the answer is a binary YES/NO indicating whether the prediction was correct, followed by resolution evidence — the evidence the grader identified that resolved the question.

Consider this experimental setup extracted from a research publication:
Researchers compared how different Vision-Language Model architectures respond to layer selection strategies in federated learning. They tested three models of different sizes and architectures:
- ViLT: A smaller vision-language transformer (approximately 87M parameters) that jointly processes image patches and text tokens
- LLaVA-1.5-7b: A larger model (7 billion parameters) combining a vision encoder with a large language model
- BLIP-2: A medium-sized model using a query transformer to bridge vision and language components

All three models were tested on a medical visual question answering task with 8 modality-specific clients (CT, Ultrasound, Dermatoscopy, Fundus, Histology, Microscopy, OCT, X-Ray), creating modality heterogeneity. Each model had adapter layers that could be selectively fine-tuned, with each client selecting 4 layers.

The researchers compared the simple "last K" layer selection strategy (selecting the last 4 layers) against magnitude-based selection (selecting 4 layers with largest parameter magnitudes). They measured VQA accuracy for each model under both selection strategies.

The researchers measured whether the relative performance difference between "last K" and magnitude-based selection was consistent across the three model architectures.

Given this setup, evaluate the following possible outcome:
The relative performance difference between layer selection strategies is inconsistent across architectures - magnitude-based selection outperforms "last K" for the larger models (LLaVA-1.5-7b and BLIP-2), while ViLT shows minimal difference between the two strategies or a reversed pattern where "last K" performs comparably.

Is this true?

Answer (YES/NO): YES